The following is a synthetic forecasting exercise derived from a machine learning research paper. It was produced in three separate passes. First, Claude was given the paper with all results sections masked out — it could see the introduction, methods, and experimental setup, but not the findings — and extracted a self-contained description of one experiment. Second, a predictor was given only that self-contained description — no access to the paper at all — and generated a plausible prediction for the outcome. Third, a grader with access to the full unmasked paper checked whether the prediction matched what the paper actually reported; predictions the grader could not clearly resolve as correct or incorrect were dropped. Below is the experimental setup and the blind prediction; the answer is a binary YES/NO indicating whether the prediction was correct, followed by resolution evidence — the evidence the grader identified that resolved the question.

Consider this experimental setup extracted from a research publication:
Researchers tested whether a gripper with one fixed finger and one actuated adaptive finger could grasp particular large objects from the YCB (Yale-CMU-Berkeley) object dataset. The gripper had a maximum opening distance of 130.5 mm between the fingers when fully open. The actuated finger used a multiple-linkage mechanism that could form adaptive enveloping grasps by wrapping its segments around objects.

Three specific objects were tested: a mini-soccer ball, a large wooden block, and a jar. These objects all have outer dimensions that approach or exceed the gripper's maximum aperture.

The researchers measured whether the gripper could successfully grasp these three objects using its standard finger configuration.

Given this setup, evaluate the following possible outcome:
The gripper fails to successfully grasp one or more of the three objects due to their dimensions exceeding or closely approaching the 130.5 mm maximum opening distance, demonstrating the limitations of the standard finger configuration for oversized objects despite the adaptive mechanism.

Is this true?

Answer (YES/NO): YES